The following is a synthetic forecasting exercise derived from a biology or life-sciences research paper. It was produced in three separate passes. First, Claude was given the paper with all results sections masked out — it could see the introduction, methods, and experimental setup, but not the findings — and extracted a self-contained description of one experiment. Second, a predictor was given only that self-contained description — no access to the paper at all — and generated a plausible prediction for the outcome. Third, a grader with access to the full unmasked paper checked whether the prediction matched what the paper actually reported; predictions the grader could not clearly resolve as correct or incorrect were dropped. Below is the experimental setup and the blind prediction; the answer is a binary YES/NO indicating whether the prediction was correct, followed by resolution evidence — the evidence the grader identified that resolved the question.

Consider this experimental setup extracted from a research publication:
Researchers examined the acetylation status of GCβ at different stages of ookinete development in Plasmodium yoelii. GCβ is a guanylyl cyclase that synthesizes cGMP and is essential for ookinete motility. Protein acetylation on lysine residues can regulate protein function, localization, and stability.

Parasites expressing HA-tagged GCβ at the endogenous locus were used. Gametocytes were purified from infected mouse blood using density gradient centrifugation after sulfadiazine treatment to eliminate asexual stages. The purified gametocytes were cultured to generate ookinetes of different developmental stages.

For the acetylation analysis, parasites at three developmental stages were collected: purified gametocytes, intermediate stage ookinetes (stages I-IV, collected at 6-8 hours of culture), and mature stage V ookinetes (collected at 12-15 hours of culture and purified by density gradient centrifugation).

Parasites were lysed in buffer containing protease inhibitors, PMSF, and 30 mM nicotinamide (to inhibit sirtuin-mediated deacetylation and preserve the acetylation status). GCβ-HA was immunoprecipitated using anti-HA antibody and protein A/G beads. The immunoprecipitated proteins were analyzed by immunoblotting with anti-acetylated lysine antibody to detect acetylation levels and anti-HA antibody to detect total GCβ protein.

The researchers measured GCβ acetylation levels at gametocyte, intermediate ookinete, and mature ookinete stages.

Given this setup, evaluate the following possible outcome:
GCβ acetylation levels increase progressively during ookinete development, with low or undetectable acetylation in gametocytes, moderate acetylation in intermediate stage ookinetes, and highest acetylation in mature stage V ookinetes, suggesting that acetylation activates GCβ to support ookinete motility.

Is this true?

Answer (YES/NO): NO